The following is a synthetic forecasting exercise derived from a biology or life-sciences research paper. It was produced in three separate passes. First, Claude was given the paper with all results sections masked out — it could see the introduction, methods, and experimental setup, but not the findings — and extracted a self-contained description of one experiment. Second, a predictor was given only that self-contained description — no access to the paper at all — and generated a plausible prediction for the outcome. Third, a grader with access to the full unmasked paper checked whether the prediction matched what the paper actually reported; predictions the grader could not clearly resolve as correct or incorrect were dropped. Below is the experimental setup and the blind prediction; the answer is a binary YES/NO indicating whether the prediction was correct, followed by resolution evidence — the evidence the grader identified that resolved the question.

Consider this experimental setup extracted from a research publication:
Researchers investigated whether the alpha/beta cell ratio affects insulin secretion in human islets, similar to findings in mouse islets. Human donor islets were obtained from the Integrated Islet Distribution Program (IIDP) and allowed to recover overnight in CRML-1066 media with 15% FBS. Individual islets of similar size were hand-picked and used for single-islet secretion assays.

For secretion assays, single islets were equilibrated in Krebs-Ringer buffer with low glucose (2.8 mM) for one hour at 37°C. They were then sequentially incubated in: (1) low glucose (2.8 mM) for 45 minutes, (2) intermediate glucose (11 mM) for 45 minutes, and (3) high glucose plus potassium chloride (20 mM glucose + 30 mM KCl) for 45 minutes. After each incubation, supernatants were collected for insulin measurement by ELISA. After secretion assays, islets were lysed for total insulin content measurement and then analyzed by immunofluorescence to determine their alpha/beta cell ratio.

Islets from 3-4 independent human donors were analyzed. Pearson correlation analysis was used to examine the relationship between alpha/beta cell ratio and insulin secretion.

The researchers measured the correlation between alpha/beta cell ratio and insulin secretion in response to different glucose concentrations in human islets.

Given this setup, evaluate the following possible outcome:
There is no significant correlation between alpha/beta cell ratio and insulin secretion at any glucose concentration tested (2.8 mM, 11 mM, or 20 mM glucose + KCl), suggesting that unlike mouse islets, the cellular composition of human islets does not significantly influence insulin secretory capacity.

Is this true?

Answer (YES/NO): NO